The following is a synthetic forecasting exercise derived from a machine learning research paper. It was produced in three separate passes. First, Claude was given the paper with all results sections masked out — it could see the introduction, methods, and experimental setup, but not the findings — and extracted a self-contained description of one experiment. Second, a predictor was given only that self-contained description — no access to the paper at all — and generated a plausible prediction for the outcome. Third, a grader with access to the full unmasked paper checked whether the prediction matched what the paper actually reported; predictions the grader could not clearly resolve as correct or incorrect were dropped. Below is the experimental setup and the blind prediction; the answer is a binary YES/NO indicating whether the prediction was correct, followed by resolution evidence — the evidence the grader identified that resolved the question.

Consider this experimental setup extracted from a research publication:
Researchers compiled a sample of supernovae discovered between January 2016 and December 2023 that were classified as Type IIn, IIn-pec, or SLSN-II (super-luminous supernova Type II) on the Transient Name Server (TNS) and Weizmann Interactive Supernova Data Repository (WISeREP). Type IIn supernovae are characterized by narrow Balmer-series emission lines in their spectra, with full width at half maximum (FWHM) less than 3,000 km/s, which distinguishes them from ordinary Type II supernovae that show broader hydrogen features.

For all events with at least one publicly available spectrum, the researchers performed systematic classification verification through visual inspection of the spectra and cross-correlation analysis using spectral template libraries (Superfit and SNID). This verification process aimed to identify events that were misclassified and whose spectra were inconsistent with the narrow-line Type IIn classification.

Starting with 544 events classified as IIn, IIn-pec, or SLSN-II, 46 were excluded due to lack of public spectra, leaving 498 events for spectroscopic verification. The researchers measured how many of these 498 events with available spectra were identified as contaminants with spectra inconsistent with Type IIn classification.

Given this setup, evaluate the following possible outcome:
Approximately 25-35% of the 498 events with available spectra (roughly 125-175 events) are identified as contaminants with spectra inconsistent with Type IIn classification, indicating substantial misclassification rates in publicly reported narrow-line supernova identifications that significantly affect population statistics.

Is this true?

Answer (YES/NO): NO